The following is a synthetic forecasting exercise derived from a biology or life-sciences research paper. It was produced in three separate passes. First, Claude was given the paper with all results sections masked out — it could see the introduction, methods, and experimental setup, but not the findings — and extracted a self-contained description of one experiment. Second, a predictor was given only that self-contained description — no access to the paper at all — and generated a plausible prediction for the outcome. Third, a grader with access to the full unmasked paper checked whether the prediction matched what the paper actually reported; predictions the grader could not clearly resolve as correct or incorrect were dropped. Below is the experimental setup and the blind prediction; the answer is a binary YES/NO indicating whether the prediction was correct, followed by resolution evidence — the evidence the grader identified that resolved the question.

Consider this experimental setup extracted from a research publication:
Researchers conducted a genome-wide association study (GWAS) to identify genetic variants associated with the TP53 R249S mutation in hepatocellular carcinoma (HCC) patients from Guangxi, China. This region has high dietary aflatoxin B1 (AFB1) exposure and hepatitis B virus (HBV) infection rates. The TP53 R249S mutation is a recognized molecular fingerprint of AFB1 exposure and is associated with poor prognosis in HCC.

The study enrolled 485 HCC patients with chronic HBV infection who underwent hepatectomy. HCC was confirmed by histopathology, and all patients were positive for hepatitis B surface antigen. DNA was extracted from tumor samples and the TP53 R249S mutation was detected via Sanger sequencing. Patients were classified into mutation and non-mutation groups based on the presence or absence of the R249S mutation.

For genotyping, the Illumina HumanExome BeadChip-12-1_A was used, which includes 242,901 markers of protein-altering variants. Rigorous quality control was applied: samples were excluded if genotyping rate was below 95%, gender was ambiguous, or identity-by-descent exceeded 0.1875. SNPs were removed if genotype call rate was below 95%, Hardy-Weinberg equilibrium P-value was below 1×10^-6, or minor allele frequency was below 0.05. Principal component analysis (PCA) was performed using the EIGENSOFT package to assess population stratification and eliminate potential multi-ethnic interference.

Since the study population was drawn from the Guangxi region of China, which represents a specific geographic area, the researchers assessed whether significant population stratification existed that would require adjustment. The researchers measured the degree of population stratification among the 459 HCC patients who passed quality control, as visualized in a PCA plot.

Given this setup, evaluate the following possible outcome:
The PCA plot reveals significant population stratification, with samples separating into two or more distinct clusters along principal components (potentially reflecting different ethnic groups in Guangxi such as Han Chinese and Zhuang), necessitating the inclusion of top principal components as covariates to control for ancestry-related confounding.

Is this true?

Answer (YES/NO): NO